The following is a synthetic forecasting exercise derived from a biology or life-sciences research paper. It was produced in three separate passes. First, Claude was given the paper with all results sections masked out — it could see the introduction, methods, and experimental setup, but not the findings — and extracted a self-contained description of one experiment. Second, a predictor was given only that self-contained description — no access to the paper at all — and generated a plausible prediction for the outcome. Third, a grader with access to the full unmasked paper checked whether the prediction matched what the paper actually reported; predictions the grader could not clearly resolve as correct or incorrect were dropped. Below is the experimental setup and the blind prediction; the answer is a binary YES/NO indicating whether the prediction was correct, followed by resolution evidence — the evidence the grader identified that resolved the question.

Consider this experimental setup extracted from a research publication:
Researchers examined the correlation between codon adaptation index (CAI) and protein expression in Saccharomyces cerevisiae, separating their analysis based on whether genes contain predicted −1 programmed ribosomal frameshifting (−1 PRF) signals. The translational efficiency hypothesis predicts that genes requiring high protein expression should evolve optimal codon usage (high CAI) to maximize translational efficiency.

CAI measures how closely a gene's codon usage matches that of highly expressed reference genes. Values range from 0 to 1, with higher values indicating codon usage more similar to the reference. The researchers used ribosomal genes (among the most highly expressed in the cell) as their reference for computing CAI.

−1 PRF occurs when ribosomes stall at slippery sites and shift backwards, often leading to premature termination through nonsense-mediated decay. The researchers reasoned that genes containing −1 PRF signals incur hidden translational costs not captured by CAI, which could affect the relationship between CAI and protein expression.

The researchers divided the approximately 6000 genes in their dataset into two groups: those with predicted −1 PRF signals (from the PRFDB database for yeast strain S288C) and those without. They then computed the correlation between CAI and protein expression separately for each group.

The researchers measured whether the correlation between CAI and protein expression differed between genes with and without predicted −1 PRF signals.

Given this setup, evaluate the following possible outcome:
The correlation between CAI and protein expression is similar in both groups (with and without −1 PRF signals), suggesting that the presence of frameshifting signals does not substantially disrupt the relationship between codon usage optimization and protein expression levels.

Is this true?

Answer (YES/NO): YES